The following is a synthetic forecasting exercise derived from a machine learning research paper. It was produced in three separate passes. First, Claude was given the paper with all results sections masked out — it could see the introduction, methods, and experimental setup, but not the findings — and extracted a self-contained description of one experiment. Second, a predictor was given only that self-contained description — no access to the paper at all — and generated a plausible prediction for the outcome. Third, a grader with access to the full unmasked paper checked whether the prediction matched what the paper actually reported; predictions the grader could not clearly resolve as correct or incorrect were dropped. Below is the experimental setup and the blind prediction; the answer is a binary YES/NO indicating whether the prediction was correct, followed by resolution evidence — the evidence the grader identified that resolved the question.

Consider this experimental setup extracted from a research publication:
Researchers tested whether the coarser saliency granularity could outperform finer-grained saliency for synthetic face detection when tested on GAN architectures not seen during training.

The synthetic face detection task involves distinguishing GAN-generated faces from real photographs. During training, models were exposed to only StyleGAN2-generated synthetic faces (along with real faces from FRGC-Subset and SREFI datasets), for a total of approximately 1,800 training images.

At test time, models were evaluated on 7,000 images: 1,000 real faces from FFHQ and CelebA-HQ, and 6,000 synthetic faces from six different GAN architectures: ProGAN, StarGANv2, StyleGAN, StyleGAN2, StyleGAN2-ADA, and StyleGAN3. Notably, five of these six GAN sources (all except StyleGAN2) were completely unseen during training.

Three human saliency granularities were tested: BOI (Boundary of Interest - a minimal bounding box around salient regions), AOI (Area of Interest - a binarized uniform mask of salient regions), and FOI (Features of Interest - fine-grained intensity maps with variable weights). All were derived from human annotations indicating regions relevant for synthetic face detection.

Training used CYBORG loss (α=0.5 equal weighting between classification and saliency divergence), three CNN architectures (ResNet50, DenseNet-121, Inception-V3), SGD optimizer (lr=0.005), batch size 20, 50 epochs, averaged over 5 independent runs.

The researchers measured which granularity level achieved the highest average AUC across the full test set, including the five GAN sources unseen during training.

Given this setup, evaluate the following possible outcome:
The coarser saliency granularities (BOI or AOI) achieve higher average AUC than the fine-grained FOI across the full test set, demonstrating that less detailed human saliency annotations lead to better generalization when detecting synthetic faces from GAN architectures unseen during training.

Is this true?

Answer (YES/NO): NO